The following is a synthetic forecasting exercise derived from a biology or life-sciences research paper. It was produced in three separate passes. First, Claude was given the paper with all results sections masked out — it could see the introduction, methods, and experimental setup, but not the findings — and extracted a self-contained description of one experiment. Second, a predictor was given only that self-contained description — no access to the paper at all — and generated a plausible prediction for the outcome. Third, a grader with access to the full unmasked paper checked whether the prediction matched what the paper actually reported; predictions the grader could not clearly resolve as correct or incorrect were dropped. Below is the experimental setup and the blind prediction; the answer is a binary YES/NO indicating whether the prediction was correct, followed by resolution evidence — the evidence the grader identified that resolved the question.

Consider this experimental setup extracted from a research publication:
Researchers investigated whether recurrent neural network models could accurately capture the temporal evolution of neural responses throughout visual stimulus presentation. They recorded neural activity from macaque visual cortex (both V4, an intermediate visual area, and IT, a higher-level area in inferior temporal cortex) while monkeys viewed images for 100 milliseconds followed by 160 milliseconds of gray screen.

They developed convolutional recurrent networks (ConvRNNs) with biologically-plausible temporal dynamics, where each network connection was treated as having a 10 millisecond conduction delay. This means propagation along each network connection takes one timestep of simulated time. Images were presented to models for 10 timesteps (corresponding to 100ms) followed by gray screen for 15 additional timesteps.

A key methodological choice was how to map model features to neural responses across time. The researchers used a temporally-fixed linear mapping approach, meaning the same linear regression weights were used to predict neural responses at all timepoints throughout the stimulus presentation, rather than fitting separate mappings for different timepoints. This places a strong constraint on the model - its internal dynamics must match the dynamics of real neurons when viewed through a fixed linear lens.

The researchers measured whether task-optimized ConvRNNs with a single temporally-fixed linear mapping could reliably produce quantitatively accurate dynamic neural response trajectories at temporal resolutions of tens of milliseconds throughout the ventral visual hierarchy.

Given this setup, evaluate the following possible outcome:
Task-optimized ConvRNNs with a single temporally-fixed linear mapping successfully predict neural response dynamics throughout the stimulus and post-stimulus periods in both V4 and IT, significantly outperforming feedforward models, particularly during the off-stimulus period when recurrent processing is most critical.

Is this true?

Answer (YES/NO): YES